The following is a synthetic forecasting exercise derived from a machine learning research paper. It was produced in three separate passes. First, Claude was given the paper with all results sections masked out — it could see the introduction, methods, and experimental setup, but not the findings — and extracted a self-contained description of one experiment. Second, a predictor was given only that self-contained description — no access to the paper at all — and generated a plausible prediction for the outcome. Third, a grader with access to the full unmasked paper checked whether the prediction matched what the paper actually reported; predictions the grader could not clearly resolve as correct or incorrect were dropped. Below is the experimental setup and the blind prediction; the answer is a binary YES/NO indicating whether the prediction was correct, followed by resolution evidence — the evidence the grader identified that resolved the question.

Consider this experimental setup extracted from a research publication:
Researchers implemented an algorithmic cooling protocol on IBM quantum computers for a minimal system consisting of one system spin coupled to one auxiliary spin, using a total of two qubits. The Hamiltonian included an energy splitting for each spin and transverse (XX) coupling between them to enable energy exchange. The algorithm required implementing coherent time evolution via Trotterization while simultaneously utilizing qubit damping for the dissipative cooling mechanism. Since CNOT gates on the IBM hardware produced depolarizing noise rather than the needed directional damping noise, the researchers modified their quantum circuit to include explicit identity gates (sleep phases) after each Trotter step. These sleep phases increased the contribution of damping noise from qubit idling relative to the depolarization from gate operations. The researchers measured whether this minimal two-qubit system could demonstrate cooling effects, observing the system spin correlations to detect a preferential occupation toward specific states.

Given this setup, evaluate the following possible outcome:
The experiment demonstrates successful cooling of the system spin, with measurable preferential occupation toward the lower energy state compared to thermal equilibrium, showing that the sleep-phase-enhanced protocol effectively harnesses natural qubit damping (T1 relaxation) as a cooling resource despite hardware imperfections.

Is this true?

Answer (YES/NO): YES